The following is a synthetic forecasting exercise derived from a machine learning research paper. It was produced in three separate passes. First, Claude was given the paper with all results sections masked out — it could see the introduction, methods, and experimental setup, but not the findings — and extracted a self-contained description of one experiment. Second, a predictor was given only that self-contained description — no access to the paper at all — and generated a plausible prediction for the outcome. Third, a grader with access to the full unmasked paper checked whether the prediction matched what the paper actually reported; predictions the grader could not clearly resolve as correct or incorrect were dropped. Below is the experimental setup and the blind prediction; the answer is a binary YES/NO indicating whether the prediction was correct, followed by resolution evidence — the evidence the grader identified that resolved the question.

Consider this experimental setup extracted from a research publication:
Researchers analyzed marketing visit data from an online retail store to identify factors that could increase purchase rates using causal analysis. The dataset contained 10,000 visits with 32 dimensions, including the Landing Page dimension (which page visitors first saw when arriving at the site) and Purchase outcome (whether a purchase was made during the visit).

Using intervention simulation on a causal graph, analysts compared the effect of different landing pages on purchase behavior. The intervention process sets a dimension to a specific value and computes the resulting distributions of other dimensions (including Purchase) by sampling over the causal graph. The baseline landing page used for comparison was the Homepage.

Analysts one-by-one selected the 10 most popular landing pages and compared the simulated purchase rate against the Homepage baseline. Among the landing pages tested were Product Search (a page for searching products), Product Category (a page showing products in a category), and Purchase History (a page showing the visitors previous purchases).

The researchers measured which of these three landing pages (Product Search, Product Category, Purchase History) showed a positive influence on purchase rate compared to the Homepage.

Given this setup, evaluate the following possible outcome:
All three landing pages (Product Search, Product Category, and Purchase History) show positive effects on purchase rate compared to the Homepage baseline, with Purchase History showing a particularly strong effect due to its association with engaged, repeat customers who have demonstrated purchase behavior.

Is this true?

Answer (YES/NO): NO